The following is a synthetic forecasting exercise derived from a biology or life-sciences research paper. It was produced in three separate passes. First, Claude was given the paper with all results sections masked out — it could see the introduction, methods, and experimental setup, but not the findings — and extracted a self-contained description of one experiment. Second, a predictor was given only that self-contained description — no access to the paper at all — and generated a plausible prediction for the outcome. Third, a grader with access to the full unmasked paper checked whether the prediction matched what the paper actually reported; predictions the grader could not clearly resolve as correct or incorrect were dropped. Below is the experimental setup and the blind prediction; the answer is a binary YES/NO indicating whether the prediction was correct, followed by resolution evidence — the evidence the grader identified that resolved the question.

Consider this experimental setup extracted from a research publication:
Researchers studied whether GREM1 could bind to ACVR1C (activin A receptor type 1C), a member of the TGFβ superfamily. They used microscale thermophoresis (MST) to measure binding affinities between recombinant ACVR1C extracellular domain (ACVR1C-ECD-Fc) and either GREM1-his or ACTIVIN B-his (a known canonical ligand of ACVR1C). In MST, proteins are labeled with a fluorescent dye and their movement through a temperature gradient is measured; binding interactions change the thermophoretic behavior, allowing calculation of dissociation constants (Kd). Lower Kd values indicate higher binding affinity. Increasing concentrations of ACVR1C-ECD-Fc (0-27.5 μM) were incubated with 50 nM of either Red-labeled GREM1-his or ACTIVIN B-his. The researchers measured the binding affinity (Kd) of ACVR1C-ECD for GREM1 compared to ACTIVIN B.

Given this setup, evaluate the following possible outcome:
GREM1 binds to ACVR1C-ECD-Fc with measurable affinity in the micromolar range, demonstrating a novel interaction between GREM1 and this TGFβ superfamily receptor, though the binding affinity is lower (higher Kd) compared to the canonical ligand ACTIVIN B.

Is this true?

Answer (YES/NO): NO